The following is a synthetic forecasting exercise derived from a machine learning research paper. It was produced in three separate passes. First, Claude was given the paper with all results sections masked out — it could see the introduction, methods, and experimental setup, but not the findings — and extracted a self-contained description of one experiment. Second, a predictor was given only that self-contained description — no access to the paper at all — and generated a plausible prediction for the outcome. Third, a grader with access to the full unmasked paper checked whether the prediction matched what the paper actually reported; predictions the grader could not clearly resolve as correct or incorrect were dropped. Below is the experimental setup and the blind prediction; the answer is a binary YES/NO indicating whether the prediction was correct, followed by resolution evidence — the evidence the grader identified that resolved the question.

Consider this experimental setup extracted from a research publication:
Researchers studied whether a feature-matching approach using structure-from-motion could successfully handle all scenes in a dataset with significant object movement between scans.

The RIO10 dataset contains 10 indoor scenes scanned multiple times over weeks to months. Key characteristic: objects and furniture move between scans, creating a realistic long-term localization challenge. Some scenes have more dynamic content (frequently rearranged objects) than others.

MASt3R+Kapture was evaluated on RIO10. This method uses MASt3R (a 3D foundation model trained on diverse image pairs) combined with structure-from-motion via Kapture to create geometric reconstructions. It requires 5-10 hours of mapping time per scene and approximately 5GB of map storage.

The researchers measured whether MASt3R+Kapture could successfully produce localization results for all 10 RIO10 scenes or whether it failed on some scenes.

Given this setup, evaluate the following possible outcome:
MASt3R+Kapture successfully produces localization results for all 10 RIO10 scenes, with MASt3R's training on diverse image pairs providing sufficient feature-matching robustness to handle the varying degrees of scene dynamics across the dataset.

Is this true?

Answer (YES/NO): NO